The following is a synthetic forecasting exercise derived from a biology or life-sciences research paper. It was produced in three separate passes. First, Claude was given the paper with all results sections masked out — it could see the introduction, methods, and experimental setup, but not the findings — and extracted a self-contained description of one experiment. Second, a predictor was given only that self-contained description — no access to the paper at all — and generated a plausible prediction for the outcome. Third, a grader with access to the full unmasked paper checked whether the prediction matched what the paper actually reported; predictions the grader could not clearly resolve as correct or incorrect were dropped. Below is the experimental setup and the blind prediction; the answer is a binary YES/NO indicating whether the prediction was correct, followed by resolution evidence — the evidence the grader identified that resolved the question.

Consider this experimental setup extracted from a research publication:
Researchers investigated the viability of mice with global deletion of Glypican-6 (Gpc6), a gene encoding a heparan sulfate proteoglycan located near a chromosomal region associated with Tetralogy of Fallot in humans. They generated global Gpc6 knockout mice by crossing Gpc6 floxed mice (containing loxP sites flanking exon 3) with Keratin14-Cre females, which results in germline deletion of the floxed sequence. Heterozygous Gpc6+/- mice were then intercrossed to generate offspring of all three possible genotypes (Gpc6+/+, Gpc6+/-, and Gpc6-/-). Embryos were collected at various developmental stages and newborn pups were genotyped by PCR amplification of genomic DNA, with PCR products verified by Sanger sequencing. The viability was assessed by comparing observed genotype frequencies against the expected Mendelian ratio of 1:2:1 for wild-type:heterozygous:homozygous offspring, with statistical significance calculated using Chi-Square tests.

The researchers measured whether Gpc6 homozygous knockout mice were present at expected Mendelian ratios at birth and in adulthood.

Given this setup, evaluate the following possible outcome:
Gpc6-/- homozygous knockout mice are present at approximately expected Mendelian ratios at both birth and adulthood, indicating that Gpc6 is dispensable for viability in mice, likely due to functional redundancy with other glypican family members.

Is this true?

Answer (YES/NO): NO